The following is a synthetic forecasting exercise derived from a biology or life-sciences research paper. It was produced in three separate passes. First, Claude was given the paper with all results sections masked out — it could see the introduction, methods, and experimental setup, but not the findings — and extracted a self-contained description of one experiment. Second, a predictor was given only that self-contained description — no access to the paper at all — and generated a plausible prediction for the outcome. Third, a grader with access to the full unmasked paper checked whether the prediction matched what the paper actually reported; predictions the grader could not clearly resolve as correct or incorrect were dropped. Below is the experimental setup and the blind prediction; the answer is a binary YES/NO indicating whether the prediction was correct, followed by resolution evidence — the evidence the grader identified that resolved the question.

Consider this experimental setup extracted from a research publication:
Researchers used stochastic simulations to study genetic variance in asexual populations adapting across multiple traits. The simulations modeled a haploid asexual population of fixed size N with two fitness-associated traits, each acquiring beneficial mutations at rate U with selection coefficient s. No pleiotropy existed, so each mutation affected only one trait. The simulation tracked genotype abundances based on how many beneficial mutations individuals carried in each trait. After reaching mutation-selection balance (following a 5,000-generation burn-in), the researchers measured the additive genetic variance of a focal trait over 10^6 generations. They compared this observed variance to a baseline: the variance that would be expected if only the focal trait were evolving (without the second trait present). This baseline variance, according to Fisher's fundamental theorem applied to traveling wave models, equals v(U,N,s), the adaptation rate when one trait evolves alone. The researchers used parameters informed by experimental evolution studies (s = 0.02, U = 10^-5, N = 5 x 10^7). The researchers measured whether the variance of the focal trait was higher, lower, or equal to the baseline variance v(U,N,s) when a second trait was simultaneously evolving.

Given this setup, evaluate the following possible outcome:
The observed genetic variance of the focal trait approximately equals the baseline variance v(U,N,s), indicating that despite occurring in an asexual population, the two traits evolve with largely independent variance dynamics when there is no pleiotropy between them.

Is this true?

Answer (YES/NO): NO